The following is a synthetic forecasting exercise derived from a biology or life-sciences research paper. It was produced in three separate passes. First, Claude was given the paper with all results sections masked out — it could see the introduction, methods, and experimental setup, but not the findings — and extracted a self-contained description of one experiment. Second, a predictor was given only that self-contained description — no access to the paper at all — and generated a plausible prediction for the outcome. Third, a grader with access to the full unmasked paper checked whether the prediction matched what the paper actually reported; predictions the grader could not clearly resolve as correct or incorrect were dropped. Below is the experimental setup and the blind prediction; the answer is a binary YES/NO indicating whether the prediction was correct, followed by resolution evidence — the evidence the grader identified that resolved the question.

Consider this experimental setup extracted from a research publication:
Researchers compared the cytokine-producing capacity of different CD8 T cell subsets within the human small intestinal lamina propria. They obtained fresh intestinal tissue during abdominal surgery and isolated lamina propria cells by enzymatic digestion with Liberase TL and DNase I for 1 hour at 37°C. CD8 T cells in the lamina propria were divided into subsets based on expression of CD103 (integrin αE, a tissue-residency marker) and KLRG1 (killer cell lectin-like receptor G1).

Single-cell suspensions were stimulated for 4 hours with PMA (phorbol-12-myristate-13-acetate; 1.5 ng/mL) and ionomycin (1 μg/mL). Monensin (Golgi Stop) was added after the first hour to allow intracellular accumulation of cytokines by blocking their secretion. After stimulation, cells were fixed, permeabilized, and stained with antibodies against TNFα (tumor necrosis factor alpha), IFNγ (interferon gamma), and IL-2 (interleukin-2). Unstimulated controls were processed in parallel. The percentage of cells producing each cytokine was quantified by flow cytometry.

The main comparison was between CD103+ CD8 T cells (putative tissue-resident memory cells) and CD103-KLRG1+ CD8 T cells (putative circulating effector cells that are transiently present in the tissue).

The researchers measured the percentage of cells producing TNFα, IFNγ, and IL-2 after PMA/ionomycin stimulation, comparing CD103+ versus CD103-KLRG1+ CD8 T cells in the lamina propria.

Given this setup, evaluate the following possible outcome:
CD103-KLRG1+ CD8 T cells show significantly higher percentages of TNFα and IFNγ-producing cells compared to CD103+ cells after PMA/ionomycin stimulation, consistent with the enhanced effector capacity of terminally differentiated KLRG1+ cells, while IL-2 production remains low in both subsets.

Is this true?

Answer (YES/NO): NO